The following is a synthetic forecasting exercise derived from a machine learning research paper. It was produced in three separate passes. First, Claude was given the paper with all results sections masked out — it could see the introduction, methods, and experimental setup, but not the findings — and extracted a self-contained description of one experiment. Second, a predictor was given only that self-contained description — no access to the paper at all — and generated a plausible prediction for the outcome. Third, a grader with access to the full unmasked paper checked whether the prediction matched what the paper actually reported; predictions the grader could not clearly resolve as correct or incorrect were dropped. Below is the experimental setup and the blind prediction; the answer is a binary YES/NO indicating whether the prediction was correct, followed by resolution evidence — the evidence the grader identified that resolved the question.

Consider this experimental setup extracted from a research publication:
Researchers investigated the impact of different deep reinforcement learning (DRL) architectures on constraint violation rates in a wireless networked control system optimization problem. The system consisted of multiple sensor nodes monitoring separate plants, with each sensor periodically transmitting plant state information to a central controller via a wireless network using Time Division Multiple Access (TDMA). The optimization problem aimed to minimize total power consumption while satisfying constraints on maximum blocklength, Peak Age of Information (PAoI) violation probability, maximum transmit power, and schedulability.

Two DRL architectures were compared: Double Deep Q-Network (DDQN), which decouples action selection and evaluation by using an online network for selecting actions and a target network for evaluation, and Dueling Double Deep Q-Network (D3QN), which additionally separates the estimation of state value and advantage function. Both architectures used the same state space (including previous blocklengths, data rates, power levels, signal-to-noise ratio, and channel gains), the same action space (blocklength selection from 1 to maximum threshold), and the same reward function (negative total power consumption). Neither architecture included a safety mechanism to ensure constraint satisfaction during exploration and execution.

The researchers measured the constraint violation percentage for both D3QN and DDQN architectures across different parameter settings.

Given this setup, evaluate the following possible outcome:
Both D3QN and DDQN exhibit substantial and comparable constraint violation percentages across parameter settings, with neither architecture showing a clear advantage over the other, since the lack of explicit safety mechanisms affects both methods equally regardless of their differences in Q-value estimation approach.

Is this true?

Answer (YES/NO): YES